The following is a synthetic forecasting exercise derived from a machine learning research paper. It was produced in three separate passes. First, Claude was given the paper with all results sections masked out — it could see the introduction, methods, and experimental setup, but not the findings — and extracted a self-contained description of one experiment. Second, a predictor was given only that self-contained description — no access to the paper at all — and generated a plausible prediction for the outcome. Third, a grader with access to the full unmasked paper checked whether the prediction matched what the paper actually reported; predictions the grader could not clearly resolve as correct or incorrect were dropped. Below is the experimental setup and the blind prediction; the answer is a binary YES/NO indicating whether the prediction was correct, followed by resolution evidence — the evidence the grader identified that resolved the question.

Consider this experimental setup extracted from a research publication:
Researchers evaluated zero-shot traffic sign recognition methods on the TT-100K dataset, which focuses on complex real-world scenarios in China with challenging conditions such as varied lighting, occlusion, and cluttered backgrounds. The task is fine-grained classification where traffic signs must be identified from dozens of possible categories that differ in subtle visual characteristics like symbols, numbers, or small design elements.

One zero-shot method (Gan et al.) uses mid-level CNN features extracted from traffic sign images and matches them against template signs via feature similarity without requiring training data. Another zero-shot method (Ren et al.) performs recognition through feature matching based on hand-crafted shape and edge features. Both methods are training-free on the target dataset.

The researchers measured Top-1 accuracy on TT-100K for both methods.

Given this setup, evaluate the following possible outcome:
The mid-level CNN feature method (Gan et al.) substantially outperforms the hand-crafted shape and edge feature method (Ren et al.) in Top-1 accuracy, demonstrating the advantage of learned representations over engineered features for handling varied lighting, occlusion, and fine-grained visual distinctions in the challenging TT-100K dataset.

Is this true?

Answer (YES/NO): NO